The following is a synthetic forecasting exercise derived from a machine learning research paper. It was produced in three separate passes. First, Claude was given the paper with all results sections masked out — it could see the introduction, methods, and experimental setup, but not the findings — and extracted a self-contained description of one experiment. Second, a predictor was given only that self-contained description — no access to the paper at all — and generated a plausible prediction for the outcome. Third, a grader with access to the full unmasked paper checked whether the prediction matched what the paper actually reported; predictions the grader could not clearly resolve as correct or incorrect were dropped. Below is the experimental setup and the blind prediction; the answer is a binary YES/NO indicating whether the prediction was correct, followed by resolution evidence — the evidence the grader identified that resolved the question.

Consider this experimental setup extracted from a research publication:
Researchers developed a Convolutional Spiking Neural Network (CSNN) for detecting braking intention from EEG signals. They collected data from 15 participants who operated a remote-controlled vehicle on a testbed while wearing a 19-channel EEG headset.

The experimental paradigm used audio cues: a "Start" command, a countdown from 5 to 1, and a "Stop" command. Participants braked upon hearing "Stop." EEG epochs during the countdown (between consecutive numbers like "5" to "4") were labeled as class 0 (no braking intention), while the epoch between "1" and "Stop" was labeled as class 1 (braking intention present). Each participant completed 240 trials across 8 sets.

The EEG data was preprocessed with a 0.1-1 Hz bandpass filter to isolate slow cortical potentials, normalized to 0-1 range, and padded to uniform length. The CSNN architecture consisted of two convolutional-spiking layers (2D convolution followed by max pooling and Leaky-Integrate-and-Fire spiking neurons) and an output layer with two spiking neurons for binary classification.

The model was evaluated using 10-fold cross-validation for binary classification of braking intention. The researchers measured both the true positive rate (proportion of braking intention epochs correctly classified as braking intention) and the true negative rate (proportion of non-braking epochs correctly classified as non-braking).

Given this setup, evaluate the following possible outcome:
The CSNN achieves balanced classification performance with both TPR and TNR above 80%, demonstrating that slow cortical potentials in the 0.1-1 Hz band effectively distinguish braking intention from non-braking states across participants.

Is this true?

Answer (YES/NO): YES